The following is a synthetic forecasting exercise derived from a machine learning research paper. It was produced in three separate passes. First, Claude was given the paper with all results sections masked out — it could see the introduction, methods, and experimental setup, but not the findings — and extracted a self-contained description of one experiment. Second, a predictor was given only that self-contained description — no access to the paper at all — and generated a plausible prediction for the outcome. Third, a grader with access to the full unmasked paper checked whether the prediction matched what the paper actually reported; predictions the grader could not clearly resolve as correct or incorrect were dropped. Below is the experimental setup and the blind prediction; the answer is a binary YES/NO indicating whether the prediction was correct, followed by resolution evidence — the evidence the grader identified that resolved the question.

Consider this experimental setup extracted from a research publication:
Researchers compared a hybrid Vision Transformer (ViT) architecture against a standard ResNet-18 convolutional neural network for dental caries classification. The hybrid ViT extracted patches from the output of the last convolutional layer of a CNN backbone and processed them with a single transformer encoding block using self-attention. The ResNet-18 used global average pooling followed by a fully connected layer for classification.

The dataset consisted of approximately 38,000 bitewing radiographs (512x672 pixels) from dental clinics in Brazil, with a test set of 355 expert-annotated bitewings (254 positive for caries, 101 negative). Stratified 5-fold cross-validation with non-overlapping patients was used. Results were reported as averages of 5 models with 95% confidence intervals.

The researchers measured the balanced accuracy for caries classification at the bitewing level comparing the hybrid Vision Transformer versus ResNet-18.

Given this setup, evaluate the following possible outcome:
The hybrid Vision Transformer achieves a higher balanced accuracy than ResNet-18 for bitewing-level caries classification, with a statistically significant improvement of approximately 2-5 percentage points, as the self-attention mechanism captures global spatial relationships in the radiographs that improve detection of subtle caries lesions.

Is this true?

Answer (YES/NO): NO